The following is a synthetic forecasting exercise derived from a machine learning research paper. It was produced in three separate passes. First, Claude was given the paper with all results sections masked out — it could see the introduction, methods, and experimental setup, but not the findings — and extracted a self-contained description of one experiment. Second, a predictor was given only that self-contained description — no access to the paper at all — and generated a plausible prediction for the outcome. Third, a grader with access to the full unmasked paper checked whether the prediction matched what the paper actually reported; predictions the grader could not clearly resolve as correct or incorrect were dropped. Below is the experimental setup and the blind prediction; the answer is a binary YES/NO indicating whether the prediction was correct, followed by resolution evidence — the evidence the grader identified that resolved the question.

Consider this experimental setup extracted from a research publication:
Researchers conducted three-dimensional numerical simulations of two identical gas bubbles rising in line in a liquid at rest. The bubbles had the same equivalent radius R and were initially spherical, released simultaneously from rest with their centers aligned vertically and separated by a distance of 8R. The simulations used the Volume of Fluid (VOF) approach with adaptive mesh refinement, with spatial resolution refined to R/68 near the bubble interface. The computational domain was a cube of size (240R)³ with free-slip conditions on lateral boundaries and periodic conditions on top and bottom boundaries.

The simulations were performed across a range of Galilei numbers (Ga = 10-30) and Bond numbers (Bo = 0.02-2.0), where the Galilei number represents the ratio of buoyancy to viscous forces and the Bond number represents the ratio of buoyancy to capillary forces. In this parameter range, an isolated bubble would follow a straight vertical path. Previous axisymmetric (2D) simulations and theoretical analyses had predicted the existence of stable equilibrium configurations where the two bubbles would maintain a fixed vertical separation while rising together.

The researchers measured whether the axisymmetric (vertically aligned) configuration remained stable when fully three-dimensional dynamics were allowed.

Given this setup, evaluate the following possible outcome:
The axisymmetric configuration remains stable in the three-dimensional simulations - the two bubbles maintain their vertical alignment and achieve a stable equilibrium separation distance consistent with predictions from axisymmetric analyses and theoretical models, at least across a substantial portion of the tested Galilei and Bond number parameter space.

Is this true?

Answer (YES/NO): NO